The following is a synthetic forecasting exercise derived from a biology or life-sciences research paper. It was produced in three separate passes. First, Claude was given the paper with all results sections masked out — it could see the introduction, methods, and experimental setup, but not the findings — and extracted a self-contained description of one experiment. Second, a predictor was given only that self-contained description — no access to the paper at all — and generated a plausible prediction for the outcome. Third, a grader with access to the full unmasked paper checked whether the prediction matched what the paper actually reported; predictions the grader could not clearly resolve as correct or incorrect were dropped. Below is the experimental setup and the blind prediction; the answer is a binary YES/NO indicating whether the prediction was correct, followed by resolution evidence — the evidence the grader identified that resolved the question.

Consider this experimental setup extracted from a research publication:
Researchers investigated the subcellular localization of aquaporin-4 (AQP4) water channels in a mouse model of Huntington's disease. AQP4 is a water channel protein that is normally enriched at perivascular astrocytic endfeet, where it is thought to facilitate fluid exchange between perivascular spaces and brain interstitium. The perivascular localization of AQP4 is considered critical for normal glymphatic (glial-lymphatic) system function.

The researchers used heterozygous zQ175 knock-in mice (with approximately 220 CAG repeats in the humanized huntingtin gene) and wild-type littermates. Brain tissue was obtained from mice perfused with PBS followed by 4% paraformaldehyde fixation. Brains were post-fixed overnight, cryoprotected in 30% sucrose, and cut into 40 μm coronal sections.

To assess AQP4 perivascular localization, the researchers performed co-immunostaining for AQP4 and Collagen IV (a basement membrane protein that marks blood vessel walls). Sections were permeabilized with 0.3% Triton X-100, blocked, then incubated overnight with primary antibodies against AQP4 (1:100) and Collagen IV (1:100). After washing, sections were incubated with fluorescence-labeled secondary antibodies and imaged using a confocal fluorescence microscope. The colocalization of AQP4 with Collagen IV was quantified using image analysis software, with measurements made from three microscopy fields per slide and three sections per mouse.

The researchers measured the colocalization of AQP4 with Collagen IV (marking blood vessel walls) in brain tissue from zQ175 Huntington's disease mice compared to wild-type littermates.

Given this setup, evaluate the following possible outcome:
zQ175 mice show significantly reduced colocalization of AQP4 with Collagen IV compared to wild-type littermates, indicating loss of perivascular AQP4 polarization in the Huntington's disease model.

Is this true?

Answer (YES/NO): YES